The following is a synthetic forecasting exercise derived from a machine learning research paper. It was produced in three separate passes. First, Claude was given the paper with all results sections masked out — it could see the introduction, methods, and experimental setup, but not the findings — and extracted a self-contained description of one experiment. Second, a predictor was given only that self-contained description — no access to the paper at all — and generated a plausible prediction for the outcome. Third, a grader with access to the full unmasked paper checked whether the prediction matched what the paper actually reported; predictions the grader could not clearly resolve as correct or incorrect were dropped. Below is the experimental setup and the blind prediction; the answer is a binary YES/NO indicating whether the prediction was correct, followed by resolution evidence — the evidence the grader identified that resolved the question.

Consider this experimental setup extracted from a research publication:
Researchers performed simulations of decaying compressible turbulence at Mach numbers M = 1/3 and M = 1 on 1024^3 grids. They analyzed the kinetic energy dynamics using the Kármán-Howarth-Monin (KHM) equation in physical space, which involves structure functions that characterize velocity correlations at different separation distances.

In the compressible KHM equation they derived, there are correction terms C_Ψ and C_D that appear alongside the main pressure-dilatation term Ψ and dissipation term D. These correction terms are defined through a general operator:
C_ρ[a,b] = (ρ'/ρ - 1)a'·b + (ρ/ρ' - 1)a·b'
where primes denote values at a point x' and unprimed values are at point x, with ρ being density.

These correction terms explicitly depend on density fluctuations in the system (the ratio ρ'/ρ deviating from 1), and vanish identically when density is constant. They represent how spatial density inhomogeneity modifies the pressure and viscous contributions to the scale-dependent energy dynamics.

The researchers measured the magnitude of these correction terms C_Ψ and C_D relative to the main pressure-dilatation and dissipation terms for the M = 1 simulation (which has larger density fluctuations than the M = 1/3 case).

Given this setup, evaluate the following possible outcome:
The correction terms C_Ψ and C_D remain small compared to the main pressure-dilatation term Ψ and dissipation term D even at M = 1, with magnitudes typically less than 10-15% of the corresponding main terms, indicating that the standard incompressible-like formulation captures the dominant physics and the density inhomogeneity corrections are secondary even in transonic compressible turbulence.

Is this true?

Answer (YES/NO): NO